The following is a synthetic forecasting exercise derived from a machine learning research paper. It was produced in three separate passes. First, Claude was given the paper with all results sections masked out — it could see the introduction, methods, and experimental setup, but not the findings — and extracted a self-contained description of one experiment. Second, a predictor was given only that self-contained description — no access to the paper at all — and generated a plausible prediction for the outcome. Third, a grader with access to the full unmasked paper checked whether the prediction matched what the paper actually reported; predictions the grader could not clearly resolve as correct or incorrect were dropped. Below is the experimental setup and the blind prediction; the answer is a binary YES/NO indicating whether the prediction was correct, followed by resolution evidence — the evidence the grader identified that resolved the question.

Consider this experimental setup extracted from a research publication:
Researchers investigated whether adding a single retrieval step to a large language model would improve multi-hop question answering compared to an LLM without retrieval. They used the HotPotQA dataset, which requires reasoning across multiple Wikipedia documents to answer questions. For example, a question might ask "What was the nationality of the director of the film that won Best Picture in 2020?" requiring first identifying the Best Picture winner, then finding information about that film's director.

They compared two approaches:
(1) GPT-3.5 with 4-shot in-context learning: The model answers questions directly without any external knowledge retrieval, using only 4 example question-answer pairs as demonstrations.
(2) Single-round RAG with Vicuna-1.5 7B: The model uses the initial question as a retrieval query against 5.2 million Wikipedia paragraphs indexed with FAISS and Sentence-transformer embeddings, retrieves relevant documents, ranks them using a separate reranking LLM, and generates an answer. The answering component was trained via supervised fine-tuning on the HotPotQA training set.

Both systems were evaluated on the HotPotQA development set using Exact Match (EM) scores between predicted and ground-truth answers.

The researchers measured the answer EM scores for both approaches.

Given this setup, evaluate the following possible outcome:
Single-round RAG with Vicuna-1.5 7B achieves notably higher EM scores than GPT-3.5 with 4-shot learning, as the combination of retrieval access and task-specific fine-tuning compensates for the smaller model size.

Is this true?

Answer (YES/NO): NO